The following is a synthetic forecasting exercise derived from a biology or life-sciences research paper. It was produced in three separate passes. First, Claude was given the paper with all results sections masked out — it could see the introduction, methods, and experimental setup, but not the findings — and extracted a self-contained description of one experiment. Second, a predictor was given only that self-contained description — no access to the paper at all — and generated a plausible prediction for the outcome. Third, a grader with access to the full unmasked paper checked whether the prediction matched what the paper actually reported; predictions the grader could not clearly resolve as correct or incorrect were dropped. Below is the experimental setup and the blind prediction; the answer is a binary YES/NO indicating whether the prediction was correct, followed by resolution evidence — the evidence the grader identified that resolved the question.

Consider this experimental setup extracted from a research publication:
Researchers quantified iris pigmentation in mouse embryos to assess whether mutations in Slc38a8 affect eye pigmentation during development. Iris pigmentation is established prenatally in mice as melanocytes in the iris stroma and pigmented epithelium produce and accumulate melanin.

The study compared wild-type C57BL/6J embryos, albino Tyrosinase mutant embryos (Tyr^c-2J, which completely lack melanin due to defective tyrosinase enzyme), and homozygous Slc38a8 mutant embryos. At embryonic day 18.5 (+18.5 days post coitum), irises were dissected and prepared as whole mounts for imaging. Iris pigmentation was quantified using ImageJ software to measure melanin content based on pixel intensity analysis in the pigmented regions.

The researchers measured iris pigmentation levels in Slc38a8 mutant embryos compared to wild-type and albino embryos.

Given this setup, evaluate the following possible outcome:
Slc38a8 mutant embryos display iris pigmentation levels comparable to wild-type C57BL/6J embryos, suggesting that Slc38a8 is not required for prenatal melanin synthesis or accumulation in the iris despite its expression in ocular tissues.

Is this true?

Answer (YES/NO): YES